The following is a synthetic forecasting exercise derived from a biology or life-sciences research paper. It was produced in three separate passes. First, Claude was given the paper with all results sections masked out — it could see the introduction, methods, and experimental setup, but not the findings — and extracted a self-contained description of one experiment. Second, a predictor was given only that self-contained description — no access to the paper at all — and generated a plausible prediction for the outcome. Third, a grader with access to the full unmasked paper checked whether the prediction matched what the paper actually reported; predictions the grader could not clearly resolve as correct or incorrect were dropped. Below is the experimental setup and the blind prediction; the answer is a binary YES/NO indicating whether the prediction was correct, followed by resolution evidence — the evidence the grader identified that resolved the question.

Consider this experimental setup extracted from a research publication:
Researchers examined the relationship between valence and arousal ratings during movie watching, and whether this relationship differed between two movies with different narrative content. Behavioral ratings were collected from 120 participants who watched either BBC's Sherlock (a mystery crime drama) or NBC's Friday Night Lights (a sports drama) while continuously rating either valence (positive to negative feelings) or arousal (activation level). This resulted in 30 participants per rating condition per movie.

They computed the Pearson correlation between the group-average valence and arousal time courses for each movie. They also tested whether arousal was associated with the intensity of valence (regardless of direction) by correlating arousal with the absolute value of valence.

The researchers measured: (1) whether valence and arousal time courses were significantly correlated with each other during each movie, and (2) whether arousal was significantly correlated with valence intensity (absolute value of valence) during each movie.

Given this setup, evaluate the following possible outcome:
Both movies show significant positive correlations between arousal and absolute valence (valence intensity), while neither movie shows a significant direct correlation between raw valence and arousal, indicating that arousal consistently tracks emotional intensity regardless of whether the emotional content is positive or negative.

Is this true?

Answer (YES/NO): NO